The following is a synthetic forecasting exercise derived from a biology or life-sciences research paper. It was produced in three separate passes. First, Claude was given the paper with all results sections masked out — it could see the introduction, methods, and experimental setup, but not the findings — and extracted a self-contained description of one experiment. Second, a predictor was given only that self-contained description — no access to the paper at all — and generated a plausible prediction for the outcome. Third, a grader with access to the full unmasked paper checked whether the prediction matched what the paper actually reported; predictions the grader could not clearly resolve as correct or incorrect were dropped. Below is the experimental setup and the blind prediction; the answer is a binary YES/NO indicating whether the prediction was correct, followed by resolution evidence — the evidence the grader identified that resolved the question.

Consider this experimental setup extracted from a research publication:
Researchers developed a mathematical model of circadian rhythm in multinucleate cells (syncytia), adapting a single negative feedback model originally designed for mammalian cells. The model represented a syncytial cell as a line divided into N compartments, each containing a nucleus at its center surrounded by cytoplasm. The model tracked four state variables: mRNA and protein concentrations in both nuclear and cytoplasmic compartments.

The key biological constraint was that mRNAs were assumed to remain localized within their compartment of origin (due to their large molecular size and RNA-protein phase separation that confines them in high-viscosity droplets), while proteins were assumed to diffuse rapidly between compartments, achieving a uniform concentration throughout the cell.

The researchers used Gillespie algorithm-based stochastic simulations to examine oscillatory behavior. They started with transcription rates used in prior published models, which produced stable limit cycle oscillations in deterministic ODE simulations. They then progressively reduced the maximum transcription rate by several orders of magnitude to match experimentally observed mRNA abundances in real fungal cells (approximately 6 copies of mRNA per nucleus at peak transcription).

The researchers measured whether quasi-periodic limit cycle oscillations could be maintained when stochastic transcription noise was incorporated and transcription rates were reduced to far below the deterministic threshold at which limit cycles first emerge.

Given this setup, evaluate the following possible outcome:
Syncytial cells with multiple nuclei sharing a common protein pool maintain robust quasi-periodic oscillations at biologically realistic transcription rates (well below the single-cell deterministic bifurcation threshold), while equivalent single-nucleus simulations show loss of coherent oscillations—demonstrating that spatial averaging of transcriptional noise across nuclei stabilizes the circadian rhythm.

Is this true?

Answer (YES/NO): NO